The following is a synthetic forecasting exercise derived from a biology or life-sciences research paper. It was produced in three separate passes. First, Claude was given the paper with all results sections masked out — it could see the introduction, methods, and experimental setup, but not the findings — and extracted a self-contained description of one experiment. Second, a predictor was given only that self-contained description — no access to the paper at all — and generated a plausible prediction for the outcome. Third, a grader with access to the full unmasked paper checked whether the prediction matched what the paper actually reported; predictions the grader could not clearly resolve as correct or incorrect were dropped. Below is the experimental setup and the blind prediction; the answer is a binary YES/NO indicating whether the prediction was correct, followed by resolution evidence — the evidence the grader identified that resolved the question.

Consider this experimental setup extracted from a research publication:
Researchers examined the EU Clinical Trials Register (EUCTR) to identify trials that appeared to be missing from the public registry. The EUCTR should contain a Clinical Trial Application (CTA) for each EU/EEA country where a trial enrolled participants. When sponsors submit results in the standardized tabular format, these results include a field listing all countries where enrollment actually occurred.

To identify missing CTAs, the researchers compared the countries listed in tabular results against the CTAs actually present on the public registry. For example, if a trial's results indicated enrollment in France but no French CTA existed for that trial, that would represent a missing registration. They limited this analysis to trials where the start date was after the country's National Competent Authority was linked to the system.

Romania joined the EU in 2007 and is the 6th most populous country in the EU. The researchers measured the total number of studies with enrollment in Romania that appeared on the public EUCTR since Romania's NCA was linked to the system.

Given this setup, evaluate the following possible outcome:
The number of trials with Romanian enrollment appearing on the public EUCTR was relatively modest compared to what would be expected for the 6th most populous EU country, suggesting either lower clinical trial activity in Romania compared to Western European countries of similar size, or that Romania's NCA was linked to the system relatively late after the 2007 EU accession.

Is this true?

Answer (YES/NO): NO